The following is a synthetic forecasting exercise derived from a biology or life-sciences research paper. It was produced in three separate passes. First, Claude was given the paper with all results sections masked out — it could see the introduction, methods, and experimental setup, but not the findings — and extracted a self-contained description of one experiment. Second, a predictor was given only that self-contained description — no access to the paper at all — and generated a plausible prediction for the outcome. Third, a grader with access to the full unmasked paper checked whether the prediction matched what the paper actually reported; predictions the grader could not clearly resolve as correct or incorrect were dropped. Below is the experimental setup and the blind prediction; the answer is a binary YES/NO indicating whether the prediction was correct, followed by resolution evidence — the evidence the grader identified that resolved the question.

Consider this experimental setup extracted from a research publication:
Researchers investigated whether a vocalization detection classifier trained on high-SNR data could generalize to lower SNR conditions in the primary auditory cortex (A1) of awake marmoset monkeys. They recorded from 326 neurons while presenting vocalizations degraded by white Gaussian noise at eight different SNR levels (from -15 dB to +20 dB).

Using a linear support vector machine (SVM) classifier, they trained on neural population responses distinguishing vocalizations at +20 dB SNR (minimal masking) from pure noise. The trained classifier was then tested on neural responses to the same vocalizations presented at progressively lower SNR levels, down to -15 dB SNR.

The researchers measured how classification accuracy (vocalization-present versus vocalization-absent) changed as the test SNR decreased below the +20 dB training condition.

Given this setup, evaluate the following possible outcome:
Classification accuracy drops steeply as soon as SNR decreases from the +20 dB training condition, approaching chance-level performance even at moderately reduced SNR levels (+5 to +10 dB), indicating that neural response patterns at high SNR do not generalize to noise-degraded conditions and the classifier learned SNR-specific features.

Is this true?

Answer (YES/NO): NO